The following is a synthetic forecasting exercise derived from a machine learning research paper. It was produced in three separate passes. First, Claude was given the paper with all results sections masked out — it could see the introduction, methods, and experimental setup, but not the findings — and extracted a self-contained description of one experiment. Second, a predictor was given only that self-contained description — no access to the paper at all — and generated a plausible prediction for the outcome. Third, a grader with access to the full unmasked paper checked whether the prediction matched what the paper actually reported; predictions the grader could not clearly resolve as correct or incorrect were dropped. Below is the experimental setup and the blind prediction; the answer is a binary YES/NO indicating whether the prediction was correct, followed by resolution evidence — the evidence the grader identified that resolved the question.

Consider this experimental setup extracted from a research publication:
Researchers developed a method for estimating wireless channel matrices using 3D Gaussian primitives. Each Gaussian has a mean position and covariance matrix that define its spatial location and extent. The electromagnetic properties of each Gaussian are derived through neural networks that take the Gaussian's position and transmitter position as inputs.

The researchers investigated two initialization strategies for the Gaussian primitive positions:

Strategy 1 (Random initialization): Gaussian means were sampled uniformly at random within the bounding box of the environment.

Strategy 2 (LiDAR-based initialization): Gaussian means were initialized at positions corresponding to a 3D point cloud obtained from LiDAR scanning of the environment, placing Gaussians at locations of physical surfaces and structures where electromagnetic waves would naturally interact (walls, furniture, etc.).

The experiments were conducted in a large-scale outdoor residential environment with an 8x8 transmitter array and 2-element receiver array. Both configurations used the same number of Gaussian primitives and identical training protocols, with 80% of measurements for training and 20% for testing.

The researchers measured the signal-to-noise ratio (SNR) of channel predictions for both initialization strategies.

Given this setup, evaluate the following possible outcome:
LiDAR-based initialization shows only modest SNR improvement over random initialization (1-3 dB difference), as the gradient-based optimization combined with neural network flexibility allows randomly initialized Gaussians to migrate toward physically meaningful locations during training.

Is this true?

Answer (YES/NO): NO